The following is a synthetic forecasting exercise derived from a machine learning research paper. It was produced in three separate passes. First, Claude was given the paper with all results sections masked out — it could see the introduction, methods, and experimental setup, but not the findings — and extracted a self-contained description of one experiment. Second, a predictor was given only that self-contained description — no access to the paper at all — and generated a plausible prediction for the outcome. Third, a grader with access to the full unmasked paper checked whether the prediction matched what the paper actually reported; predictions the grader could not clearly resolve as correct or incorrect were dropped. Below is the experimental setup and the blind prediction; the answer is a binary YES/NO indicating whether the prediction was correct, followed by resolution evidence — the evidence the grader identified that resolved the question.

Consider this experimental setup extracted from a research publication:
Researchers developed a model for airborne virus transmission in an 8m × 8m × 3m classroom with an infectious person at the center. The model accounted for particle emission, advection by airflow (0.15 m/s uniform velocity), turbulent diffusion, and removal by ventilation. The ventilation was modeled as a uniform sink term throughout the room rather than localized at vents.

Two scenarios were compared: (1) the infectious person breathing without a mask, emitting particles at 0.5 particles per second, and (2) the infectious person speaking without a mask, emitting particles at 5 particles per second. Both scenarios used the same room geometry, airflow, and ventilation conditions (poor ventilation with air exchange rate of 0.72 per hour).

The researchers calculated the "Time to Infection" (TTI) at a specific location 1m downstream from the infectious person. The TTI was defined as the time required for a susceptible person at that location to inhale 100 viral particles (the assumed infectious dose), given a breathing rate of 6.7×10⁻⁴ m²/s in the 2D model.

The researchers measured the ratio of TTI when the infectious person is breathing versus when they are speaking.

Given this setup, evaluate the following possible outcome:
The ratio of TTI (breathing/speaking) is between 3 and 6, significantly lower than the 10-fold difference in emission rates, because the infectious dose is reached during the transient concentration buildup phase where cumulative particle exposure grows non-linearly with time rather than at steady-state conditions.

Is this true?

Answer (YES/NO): YES